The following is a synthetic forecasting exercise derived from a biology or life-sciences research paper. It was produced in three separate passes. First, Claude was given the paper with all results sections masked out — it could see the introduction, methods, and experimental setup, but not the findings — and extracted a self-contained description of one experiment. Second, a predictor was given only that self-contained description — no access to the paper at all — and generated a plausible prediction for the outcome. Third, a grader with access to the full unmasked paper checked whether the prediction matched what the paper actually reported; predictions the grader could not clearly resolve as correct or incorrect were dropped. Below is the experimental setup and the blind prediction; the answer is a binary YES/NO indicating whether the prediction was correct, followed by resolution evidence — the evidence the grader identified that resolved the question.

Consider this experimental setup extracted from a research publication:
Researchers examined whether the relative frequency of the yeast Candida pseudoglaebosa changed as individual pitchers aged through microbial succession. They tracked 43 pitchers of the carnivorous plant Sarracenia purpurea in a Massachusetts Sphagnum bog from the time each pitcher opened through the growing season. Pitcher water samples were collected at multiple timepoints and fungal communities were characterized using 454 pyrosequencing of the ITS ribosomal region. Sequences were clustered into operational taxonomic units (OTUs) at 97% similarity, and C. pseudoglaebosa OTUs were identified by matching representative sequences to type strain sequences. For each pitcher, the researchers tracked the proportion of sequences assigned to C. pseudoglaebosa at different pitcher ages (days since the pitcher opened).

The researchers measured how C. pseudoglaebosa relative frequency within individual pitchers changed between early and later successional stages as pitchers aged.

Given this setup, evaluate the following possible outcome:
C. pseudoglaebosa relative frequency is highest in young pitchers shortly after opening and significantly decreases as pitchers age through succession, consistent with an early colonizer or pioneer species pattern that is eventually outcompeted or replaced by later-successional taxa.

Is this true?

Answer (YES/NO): NO